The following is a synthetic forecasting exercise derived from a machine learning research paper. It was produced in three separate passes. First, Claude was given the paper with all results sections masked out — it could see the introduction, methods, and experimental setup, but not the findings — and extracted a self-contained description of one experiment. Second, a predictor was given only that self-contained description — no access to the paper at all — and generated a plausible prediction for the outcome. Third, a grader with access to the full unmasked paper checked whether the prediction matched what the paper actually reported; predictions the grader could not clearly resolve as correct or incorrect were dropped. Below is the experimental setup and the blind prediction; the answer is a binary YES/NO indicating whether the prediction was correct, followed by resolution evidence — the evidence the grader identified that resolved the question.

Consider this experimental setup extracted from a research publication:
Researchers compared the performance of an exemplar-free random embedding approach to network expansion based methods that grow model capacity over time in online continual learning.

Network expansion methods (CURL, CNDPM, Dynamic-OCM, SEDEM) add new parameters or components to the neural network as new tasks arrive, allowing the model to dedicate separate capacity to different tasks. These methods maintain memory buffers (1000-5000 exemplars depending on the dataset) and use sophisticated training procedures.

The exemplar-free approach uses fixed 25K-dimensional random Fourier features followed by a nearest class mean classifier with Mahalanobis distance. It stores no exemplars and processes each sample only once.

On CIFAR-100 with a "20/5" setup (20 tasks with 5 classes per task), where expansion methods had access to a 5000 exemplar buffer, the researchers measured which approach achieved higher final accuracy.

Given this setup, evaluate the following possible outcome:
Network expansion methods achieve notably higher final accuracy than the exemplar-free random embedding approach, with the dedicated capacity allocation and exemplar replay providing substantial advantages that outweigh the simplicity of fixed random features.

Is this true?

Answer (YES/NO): NO